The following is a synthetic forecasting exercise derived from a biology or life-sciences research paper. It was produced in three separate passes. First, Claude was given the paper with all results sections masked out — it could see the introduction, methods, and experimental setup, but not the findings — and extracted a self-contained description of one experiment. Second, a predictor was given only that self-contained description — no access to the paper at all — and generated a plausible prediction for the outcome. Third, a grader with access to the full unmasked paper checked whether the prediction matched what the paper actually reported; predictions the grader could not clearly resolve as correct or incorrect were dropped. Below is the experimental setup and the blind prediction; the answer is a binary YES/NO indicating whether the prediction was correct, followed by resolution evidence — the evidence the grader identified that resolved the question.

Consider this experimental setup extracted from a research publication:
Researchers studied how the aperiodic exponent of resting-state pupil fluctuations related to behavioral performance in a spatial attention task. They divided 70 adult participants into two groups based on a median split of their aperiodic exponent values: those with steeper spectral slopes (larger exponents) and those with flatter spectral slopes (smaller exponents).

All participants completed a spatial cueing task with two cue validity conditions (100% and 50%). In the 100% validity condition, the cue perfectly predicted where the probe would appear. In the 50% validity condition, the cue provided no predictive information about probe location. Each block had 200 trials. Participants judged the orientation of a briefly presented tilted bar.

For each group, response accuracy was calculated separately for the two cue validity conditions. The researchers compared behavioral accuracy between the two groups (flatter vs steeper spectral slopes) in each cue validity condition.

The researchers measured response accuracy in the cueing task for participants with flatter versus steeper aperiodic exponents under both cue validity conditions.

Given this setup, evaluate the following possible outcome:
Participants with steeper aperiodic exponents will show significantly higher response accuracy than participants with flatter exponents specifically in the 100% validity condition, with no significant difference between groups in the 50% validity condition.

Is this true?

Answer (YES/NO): NO